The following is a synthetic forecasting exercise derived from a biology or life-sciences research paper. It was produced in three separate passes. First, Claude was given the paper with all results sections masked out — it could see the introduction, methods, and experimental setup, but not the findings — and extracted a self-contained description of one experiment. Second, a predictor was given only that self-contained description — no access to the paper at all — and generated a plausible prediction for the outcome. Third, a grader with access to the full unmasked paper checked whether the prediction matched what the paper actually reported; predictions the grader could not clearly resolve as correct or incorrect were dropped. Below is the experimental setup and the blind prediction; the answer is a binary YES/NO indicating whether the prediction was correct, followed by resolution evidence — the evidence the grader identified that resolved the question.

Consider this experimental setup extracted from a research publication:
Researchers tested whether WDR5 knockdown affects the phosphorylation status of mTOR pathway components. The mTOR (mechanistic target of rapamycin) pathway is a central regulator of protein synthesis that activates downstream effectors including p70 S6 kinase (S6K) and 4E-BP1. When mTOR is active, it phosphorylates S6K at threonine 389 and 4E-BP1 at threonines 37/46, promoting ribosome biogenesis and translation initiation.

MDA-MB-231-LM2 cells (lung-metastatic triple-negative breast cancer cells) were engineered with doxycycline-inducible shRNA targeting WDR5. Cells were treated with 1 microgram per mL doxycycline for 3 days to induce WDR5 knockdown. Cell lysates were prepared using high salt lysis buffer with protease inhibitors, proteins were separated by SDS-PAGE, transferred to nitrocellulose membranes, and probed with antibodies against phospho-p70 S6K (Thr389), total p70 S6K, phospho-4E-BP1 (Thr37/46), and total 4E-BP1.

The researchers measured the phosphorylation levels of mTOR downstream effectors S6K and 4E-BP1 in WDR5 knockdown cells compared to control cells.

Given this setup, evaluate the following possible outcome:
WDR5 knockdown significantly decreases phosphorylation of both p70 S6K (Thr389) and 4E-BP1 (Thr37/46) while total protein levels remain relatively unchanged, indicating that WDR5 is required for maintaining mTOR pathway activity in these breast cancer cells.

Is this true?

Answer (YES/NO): NO